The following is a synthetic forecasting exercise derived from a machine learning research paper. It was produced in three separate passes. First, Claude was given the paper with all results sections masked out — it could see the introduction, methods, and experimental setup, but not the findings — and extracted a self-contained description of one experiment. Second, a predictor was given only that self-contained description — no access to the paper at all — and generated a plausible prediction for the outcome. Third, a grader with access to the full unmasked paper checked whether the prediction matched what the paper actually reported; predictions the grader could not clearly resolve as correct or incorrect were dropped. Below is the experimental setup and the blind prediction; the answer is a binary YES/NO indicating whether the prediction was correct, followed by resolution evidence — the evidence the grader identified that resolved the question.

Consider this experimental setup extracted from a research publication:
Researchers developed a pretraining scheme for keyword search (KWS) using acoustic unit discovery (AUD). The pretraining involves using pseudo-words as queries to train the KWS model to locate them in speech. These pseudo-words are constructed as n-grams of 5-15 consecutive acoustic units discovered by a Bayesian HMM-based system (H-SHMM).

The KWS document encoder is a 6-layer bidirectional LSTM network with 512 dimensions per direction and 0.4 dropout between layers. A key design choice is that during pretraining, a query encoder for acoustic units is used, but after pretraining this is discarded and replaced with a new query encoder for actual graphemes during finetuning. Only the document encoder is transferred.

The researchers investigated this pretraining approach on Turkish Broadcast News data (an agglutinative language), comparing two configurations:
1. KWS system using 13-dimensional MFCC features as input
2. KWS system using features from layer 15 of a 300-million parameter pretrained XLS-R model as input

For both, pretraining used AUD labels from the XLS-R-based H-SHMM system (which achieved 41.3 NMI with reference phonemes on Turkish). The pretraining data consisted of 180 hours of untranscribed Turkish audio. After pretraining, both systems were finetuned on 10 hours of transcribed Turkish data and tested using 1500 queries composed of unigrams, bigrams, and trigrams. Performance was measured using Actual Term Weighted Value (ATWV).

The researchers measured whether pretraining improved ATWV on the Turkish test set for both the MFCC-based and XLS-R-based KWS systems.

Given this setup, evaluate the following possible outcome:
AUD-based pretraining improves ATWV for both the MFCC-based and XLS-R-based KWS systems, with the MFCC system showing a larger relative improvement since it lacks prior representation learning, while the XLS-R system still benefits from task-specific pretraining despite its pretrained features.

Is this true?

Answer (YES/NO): NO